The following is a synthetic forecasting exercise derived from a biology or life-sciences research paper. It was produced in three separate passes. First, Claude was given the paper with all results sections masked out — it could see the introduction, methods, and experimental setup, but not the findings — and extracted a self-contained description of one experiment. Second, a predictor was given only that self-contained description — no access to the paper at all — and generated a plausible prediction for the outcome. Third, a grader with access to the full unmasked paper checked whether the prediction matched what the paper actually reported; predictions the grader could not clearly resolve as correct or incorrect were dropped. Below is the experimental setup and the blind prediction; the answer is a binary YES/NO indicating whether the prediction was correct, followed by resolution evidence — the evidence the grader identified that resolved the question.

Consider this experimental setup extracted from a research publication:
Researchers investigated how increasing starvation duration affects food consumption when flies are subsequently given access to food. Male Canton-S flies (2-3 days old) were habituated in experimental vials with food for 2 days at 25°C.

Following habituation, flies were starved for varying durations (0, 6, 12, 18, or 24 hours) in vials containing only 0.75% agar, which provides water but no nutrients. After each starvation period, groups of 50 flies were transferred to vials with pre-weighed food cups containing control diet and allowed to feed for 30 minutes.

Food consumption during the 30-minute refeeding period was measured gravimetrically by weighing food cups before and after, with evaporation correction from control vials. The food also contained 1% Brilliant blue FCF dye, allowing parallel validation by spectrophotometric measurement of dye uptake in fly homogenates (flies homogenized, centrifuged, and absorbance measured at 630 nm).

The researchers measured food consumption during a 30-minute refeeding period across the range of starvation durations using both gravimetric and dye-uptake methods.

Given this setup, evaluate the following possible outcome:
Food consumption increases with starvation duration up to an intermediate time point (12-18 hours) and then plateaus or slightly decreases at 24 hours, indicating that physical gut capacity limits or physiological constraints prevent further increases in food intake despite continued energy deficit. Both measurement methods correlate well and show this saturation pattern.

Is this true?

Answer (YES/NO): NO